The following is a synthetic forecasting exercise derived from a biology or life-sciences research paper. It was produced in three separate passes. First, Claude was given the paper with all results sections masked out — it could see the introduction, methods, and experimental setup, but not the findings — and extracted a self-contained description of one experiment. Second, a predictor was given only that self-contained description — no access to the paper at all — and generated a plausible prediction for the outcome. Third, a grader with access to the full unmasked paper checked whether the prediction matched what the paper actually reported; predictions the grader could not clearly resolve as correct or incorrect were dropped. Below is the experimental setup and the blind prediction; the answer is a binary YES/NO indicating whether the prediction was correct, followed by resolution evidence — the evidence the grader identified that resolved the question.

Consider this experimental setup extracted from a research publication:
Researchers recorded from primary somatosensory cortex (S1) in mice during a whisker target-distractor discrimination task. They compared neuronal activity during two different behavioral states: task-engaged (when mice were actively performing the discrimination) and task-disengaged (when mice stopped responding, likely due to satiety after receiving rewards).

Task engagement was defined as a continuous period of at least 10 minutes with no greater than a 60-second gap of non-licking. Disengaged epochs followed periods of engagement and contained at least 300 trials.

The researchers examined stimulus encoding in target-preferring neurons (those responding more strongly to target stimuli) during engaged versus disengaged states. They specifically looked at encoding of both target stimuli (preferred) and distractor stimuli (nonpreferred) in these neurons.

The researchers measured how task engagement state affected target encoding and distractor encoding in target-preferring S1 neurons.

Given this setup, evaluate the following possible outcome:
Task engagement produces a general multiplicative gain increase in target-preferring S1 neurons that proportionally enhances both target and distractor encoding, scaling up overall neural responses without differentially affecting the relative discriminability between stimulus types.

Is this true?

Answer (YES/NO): NO